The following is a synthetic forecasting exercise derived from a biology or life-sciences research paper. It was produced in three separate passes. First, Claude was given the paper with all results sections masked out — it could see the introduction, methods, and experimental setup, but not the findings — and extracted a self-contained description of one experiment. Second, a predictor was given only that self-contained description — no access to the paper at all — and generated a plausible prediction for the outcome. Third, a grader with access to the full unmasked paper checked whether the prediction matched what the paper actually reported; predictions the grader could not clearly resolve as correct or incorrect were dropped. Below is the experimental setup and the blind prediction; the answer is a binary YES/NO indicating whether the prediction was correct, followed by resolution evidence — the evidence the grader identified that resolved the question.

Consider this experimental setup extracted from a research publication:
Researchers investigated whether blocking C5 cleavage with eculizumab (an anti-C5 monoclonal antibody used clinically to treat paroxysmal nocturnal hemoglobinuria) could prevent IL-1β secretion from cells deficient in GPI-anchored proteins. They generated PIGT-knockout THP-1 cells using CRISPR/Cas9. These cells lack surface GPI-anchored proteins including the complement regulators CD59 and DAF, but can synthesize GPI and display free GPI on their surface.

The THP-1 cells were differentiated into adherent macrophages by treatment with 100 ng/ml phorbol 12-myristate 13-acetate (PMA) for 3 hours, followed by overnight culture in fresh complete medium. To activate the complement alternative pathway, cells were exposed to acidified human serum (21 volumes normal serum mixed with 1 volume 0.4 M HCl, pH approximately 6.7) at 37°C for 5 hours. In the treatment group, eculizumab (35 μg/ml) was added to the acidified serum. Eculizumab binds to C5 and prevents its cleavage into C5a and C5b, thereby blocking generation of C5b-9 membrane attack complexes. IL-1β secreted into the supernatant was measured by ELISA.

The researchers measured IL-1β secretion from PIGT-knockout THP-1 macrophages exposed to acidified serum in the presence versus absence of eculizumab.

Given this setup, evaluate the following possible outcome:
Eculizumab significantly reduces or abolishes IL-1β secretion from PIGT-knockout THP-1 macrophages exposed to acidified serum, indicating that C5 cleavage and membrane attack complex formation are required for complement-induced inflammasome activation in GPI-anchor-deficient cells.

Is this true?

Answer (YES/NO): YES